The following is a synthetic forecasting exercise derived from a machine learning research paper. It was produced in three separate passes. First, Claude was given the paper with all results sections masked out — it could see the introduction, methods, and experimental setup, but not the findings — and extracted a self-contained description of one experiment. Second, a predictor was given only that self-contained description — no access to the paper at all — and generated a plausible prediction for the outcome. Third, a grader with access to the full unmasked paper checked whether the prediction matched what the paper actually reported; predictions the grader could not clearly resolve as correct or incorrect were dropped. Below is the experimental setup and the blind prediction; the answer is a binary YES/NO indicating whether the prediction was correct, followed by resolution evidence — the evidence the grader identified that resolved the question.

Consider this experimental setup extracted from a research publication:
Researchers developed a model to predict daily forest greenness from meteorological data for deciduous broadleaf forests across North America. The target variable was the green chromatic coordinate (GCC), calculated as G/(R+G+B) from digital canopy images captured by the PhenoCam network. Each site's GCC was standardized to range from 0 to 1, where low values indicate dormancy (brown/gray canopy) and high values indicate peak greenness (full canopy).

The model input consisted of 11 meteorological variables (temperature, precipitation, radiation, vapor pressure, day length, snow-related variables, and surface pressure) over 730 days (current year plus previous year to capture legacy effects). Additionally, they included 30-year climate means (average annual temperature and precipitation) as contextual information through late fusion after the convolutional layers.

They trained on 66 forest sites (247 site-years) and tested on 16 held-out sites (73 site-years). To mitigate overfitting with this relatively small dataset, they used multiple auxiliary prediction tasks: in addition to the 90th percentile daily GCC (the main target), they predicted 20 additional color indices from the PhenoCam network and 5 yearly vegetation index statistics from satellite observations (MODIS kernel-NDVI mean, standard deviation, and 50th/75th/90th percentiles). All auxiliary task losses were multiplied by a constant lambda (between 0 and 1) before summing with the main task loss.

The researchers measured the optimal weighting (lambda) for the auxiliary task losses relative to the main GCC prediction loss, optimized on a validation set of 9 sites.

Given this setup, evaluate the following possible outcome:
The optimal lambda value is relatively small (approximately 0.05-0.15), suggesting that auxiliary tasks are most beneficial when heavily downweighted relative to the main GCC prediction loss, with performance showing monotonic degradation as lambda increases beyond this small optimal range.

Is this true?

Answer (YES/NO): NO